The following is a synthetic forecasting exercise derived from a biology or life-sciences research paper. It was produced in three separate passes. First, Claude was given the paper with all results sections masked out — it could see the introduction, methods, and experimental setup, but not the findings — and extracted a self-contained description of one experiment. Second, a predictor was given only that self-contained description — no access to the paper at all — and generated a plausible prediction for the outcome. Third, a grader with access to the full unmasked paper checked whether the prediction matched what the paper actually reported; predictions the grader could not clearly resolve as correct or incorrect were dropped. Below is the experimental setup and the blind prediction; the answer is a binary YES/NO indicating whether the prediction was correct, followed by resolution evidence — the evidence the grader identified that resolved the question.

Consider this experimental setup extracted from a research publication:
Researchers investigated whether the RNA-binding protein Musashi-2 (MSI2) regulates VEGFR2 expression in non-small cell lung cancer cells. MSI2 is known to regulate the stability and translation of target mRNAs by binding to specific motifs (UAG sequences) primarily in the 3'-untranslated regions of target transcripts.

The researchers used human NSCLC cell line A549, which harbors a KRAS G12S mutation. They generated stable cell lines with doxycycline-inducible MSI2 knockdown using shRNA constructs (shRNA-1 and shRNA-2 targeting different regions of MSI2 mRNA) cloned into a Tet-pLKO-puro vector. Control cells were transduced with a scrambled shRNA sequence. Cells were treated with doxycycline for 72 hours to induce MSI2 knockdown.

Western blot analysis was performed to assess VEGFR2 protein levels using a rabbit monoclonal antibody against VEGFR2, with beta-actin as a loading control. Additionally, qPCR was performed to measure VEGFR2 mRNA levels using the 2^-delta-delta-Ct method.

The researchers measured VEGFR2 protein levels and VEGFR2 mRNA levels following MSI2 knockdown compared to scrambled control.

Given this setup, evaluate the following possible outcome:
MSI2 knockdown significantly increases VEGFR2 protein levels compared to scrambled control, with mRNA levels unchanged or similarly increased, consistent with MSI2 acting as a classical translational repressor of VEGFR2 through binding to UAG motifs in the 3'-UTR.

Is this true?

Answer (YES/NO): NO